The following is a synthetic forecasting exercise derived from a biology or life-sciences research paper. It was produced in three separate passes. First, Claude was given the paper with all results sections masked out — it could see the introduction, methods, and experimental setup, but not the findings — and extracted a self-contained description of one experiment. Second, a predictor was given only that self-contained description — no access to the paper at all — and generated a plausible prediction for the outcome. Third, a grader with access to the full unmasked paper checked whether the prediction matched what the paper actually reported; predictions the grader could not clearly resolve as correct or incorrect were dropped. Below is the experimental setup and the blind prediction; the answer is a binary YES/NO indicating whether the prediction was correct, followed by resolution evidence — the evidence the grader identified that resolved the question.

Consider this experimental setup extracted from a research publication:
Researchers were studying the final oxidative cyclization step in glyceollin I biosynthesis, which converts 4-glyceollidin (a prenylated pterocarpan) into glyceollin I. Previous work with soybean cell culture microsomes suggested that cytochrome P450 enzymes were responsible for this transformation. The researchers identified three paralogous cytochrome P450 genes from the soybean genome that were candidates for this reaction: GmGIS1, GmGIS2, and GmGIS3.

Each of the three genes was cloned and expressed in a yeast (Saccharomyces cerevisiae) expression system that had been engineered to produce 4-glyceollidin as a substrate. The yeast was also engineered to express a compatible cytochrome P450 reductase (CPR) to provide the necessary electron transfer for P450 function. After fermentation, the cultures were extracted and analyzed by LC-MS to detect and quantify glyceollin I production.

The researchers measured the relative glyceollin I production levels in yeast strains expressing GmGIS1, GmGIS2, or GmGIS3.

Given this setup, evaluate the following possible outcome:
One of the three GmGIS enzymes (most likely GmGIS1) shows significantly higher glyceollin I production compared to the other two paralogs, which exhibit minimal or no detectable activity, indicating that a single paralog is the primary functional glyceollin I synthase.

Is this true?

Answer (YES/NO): NO